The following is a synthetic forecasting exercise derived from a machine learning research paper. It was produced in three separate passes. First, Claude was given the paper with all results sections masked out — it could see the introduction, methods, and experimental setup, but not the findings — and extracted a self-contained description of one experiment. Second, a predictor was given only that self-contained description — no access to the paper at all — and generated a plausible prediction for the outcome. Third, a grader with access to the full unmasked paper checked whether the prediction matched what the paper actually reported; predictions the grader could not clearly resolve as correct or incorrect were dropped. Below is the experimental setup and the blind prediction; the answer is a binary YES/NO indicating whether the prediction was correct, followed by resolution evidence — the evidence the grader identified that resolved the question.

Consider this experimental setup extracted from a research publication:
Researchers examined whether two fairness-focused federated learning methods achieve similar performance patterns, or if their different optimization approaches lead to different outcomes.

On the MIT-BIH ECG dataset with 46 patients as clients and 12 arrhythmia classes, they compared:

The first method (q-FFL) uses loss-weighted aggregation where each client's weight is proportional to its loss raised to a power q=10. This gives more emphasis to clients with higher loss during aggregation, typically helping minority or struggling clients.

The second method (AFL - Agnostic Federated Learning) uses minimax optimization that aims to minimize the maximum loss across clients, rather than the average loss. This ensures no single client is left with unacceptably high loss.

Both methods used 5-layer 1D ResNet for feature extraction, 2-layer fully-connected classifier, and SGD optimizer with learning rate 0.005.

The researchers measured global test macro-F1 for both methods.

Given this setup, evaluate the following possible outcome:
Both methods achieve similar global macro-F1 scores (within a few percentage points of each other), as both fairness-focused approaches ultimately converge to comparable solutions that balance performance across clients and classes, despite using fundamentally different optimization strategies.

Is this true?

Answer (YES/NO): NO